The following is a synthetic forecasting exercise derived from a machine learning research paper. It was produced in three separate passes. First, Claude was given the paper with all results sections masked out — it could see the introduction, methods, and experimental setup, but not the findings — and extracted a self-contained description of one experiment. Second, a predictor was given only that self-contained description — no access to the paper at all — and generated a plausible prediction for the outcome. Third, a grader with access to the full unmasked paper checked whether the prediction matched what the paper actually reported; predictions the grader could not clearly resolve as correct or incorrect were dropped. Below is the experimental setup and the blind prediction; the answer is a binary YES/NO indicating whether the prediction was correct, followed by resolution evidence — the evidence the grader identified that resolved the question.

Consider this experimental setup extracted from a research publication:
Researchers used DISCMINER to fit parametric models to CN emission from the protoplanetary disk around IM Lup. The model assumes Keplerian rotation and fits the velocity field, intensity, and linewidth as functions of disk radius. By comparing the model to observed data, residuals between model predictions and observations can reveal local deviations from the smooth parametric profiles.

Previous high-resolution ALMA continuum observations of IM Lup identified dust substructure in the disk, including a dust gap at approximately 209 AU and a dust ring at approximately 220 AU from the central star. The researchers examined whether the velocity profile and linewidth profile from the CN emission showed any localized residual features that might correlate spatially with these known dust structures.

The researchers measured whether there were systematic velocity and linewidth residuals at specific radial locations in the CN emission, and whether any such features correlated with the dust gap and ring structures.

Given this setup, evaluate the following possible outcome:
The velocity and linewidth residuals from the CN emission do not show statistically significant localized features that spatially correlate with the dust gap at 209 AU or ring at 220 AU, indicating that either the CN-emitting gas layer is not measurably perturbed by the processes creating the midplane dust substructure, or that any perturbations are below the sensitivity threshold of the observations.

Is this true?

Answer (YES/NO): NO